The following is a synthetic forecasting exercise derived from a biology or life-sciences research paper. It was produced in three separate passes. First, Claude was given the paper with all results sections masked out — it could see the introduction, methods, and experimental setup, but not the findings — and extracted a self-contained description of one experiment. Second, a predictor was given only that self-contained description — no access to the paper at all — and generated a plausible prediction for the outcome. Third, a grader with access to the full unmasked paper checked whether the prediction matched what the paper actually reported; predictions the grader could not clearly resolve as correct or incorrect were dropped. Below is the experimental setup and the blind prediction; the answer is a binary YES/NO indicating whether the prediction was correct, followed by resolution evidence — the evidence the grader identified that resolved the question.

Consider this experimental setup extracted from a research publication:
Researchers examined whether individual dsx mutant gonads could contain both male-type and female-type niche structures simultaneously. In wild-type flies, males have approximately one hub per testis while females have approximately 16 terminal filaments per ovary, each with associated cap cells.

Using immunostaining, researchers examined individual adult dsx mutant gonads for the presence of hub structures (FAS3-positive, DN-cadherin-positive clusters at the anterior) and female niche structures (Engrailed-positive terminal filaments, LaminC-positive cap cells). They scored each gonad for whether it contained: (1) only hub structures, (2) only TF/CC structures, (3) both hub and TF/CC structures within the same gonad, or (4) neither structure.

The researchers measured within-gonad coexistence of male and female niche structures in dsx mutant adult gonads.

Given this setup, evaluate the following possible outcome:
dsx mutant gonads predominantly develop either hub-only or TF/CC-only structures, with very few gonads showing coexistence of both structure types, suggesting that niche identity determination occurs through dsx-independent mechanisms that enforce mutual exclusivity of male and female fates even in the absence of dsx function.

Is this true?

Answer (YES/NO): YES